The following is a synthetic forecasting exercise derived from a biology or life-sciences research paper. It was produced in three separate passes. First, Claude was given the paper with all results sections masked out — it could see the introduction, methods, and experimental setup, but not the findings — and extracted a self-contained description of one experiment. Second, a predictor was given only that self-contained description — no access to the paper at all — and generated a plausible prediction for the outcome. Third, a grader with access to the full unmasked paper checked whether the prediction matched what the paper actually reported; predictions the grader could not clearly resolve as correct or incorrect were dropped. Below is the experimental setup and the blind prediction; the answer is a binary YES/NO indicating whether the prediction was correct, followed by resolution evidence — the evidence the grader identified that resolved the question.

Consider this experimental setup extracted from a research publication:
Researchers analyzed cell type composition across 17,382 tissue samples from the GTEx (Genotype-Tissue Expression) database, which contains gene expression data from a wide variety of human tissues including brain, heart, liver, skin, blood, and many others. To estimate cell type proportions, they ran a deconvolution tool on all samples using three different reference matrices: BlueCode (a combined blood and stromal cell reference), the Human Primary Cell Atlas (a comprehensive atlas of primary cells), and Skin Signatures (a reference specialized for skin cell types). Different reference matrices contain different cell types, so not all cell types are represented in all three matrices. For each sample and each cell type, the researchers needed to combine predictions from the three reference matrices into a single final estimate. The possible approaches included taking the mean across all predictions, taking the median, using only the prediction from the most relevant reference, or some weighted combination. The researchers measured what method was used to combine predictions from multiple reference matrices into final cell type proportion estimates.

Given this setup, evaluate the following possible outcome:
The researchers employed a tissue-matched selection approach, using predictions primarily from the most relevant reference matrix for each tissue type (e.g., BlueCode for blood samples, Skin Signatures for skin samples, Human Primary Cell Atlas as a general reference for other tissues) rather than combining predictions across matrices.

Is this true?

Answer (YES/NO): NO